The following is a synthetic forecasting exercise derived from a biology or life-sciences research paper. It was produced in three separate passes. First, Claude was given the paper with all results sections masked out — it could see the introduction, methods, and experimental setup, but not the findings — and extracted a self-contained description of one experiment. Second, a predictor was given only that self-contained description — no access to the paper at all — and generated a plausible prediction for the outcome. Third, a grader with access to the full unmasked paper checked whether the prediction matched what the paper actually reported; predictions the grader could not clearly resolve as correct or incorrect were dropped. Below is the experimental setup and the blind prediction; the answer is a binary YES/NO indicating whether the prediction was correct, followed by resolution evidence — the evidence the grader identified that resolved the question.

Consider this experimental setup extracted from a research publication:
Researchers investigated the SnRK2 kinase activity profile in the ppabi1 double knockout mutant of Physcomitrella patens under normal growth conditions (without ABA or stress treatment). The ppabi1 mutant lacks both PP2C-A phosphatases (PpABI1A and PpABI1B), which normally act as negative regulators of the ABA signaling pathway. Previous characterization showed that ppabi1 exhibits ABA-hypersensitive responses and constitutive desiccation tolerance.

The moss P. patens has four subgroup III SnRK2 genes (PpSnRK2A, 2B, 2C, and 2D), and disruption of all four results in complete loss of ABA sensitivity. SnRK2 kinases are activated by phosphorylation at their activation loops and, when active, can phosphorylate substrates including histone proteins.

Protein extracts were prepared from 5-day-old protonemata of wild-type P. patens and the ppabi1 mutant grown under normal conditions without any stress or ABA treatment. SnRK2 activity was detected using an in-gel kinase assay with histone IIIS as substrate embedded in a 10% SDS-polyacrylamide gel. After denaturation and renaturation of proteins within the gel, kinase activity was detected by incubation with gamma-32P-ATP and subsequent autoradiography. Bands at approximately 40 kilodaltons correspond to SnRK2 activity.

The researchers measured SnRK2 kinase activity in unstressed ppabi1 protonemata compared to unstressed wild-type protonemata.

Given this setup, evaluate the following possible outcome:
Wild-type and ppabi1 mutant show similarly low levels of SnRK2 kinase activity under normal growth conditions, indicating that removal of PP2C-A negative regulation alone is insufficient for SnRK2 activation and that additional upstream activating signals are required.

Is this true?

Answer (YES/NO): YES